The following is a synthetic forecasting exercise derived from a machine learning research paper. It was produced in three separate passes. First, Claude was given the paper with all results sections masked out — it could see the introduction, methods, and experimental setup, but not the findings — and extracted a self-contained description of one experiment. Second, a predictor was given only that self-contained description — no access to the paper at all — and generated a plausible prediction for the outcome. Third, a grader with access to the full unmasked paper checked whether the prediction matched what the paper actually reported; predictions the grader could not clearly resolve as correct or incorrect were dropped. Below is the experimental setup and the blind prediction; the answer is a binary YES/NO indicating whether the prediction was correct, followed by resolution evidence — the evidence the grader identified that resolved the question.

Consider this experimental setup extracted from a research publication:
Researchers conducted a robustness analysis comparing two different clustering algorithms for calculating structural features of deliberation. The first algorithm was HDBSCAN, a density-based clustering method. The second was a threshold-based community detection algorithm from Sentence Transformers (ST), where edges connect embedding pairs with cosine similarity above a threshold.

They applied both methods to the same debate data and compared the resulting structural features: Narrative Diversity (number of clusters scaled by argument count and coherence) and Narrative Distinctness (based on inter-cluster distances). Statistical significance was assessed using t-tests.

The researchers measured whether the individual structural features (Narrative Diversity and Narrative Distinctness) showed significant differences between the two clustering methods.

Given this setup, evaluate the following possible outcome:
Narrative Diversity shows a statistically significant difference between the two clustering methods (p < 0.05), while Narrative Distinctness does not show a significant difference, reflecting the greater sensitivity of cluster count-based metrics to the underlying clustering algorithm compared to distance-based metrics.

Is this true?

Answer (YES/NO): NO